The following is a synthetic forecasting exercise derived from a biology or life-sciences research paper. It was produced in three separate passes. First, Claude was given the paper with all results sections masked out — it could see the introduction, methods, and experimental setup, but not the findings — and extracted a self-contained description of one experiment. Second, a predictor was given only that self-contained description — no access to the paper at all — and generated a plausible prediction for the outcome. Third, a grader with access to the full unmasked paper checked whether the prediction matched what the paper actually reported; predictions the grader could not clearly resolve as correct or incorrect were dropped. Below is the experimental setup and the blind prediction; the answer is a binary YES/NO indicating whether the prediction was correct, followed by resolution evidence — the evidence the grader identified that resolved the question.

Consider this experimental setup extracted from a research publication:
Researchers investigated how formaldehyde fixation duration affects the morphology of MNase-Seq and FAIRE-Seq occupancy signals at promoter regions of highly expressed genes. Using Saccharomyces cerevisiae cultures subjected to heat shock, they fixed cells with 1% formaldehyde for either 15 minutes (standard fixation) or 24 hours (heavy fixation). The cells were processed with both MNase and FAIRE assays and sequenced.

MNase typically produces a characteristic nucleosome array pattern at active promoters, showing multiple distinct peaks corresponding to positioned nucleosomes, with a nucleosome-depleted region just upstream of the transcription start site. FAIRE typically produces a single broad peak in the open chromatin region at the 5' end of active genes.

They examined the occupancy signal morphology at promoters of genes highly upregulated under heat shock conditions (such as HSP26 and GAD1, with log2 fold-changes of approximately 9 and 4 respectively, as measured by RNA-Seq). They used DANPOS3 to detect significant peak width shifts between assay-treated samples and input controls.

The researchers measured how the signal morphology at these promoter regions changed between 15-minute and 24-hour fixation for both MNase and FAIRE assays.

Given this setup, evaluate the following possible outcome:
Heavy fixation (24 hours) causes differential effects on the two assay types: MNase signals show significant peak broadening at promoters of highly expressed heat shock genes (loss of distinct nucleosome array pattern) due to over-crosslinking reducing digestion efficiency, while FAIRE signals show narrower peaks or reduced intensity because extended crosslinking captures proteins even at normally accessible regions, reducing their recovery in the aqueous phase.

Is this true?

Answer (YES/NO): NO